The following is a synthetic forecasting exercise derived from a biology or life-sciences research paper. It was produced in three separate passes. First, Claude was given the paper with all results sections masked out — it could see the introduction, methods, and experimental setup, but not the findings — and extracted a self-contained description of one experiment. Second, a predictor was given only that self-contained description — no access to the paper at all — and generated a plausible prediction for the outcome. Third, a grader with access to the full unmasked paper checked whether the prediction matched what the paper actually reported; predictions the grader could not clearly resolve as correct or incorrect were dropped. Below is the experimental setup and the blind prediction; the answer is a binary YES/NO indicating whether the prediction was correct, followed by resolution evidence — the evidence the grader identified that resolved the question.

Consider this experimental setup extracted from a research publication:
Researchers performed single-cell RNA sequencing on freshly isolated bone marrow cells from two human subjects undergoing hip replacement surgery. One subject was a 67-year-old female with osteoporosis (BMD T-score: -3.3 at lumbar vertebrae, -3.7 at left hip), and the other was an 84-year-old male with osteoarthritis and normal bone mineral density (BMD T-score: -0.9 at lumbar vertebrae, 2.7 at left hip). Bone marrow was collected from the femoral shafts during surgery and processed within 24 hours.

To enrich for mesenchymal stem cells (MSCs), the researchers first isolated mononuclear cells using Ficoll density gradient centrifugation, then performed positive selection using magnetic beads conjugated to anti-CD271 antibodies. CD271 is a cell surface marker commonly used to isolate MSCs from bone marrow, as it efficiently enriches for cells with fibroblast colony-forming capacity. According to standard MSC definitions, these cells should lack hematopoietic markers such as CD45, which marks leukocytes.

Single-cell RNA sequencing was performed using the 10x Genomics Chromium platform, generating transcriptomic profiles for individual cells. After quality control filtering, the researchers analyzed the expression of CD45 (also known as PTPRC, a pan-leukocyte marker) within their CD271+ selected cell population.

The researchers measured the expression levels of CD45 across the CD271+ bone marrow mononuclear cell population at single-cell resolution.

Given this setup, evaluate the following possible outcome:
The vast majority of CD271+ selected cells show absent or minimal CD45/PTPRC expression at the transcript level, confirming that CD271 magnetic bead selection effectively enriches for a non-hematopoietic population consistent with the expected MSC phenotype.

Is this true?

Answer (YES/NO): NO